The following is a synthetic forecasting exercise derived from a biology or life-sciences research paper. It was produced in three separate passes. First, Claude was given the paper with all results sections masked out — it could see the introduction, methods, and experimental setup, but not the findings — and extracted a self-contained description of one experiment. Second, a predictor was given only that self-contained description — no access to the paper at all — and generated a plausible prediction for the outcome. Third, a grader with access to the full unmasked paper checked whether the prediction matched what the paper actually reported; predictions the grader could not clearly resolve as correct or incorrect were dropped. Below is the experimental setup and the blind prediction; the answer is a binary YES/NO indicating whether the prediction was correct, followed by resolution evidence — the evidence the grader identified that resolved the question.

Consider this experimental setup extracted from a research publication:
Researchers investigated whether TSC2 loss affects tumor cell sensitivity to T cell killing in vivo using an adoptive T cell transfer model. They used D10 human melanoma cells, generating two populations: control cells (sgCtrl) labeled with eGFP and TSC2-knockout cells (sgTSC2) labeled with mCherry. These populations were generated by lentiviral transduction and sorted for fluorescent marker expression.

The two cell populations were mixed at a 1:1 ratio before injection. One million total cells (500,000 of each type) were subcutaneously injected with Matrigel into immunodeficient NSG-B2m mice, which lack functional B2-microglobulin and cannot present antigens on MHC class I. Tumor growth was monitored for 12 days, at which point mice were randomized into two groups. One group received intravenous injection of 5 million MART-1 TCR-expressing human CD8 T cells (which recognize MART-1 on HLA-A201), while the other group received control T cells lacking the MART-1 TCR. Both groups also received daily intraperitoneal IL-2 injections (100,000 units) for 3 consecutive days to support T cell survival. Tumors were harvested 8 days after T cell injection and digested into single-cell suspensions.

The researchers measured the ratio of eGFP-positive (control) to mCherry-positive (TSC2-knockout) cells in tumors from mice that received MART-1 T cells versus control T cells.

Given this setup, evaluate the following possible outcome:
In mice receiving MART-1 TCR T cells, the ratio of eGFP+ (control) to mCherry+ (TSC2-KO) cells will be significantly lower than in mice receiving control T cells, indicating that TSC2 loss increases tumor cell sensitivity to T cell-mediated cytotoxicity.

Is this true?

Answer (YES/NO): NO